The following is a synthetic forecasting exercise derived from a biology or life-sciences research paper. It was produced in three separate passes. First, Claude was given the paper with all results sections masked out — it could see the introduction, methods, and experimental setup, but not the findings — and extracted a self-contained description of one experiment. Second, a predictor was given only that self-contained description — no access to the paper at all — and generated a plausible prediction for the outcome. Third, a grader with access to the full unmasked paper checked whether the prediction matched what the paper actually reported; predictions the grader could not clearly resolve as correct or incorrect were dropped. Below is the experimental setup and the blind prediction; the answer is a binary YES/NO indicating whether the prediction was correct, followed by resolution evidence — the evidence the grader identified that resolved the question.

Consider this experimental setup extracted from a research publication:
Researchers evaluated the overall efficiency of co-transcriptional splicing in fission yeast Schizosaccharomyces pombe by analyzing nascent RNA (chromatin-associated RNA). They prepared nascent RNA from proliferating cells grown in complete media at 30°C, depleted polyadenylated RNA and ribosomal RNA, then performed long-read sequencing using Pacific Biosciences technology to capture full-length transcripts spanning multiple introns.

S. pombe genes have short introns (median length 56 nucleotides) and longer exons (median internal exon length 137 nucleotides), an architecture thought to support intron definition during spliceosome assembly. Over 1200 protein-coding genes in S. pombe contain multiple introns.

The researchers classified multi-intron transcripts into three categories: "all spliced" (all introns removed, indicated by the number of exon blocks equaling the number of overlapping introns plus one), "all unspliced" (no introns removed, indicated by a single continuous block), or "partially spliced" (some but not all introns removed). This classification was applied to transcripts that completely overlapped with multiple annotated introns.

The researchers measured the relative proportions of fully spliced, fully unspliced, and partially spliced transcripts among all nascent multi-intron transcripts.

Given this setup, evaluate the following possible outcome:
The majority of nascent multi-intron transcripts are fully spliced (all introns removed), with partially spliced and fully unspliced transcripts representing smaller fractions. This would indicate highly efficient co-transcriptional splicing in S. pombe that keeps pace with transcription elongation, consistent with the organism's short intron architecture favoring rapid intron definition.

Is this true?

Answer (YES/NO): NO